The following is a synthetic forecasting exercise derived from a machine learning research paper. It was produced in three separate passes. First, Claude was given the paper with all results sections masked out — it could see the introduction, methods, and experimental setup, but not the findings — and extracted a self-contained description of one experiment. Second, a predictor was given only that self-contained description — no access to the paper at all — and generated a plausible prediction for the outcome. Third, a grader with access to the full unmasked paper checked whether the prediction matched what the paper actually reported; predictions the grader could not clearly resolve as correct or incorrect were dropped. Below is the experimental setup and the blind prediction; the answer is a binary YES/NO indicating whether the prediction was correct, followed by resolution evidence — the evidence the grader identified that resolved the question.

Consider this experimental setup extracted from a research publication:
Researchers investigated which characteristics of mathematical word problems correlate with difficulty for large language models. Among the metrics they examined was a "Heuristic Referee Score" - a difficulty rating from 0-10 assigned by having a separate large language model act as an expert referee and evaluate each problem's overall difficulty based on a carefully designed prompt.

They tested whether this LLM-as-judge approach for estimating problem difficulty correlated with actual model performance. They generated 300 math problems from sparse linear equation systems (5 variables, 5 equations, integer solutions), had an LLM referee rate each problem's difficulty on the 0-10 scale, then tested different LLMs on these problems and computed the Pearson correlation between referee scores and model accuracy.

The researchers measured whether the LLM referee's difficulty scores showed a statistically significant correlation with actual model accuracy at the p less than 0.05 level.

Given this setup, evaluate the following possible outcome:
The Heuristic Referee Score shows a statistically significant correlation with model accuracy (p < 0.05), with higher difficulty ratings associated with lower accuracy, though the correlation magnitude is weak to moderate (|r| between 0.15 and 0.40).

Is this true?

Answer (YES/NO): NO